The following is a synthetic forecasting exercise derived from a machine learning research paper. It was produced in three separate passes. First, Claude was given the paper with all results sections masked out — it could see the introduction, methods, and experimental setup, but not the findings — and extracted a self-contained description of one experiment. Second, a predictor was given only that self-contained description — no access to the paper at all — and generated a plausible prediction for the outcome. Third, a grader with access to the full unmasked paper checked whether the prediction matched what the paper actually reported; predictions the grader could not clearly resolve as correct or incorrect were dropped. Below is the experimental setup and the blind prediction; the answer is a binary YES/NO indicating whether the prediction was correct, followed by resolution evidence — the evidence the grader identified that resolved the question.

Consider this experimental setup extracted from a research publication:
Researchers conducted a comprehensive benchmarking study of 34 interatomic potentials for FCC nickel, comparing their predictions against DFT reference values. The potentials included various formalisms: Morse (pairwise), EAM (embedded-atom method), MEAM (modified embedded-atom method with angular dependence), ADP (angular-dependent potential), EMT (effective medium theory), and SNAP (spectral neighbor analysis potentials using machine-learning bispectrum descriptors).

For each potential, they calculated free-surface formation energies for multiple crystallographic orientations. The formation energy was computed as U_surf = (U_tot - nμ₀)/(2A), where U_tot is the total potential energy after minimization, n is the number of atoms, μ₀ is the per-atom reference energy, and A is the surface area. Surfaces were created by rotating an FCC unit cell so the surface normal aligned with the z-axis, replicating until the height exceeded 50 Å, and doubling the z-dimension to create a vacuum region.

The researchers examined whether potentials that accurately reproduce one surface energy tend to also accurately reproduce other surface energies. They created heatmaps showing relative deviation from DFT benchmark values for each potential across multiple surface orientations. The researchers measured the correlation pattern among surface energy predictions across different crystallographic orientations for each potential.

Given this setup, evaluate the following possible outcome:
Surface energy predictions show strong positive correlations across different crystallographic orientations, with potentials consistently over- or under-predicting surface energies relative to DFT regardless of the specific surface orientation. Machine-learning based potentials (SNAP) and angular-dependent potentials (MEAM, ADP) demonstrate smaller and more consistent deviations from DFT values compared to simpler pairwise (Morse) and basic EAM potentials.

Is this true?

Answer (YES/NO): YES